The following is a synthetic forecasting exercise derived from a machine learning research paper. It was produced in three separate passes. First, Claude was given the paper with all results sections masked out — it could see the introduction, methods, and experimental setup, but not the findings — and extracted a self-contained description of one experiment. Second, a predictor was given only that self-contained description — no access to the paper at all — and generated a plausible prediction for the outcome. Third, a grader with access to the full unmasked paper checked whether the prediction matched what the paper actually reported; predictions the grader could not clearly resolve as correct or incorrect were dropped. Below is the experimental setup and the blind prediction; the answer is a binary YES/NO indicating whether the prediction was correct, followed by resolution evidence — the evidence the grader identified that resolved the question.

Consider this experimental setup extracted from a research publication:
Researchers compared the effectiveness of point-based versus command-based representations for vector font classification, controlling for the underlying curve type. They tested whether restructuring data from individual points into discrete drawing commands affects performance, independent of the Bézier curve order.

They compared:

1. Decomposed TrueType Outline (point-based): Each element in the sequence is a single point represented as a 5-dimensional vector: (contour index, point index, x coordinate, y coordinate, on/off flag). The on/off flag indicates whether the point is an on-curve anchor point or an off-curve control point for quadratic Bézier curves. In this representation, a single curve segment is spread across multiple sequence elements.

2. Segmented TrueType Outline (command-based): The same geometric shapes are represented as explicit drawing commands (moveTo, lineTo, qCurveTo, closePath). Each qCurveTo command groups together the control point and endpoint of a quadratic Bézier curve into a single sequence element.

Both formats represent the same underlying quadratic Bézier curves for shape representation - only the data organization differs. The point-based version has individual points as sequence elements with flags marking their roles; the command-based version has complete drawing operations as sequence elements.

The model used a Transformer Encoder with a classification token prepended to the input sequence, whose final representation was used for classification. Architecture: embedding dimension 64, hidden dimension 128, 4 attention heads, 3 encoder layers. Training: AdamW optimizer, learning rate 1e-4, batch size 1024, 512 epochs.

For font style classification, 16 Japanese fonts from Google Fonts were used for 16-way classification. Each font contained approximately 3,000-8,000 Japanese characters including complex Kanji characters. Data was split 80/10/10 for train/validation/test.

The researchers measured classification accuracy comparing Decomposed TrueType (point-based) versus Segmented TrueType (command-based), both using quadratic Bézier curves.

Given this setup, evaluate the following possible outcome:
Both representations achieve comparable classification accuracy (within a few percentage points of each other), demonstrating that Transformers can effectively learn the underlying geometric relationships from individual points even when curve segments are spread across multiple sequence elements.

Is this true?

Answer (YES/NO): NO